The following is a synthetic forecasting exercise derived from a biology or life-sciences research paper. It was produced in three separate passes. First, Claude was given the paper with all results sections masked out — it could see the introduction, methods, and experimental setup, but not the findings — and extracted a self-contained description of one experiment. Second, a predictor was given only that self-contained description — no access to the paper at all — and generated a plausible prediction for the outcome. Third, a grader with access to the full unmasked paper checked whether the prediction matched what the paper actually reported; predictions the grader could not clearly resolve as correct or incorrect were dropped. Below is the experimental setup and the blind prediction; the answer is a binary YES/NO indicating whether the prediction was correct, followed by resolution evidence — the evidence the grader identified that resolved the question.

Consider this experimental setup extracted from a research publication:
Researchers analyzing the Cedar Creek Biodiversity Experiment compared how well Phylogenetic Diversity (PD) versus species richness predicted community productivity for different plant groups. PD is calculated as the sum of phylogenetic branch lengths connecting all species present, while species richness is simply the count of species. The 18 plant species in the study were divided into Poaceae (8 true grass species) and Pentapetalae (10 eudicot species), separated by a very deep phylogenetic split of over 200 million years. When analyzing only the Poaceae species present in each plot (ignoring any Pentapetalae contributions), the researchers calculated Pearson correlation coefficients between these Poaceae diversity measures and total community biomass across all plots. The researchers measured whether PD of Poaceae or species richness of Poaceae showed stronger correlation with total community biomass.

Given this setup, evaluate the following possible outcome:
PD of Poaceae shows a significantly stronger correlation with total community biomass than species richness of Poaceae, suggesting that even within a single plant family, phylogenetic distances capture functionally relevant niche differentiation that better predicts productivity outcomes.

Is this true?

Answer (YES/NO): NO